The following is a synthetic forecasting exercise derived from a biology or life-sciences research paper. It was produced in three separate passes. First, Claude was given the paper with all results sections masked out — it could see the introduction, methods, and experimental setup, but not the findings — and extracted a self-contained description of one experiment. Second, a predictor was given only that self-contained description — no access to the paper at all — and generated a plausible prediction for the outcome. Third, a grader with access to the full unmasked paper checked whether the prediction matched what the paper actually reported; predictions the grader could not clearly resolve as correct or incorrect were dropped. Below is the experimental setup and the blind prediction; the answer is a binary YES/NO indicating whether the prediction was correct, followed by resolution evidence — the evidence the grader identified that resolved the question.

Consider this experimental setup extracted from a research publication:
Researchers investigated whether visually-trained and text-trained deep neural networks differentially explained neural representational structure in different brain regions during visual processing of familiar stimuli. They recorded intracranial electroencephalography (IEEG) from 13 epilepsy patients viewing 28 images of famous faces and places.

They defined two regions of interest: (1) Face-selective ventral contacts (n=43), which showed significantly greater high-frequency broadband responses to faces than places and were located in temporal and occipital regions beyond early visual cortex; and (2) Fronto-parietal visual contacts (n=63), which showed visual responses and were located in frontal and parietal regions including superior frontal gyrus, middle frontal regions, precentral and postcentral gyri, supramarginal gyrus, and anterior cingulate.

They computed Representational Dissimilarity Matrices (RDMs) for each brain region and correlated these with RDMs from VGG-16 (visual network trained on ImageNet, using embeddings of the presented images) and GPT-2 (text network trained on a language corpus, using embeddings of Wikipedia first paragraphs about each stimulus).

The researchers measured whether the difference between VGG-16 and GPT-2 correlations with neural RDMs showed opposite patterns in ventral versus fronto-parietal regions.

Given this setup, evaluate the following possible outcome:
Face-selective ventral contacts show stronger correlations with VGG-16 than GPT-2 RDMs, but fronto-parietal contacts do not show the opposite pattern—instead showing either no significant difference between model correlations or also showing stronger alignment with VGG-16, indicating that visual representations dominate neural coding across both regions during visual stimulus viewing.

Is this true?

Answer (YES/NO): NO